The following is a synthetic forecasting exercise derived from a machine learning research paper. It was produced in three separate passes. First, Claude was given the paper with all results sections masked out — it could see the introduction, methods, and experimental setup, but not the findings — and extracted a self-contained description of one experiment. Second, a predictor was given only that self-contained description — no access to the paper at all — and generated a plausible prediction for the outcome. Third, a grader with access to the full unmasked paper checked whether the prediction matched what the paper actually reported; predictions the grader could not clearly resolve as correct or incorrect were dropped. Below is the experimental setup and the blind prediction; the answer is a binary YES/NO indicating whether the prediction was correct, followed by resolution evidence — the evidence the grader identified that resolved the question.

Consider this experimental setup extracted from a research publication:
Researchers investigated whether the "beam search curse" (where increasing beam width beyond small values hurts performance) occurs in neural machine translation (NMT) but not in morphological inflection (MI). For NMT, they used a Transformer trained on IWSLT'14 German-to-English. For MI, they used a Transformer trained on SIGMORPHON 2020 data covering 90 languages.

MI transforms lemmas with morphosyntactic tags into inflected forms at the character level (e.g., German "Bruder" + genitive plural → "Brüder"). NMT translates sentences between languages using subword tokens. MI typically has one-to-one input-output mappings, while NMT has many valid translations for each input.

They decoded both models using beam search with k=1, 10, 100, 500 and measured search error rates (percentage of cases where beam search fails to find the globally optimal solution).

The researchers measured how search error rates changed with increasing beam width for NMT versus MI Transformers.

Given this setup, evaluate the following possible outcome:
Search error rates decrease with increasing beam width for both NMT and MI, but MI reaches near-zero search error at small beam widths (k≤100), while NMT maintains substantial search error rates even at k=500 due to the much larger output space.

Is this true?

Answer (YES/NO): NO